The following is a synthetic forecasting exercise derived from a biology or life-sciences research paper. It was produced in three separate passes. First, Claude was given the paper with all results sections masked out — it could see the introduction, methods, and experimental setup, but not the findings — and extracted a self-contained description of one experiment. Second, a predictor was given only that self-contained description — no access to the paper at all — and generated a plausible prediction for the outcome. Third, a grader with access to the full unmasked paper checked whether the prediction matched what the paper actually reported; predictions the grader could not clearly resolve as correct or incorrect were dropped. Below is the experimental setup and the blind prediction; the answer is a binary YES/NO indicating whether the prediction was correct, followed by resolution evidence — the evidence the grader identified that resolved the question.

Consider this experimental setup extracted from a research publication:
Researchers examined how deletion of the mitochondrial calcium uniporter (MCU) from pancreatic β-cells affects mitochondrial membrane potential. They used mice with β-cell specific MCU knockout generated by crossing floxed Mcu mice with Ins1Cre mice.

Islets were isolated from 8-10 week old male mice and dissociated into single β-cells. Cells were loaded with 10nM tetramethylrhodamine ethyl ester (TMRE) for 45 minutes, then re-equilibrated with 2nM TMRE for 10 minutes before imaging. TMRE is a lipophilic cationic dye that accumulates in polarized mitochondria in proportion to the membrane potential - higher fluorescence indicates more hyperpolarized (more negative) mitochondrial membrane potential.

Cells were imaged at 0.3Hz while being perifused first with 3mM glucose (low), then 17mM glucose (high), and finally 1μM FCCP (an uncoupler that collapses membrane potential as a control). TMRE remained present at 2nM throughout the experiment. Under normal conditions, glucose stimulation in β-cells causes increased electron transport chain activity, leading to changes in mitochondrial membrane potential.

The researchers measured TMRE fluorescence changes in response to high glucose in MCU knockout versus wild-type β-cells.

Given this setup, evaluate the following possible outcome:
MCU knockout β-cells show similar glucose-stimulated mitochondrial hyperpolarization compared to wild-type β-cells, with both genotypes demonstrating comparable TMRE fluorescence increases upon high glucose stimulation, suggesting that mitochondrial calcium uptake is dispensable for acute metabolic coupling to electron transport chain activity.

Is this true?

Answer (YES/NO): NO